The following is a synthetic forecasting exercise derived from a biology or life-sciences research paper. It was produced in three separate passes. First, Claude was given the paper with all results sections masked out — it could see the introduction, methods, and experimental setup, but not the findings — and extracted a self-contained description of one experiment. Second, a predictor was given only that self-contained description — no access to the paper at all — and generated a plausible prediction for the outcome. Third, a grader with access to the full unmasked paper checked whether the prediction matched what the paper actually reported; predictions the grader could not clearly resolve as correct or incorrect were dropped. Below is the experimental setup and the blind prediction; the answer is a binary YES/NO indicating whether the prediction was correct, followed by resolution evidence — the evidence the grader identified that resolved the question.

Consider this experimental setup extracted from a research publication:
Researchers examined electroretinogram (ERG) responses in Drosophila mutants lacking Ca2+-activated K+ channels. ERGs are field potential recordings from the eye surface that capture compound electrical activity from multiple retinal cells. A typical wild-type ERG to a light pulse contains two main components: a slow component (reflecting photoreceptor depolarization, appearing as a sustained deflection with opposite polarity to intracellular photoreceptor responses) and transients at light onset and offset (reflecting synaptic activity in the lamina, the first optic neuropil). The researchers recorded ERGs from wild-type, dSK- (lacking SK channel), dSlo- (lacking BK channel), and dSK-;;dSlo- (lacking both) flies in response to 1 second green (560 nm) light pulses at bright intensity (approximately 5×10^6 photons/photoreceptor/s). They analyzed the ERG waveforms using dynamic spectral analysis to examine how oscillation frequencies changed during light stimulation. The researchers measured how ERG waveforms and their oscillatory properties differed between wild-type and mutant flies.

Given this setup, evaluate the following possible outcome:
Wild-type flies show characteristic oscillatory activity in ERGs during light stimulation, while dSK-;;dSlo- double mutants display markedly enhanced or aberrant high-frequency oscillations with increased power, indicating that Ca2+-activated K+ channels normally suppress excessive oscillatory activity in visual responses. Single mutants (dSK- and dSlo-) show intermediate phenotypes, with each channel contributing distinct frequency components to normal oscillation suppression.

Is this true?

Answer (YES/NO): NO